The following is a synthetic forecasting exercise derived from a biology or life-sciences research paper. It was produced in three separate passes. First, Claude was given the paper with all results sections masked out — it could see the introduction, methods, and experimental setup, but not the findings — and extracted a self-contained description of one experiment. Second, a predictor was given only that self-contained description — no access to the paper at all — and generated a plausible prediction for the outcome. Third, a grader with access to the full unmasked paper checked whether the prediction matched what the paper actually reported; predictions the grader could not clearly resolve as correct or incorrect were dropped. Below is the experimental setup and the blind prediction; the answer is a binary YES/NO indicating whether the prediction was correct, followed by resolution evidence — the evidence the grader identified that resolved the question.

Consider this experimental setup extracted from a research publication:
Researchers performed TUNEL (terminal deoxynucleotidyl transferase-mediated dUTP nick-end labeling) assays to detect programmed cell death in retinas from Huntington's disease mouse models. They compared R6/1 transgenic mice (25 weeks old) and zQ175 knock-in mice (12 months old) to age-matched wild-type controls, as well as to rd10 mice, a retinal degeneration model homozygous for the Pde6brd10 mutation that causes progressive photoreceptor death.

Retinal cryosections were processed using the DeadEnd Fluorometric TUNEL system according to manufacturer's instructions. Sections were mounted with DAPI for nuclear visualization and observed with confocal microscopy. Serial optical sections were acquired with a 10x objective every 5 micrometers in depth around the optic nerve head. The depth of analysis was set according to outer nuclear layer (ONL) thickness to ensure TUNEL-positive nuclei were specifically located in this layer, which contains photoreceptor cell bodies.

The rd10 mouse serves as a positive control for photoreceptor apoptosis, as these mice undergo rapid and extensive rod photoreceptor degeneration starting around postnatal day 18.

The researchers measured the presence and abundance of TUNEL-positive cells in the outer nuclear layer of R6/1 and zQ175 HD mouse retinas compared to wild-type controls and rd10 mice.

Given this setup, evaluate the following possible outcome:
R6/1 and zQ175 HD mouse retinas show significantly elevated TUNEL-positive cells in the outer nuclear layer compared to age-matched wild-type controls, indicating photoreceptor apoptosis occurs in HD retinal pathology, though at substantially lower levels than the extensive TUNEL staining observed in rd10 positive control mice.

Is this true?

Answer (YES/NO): NO